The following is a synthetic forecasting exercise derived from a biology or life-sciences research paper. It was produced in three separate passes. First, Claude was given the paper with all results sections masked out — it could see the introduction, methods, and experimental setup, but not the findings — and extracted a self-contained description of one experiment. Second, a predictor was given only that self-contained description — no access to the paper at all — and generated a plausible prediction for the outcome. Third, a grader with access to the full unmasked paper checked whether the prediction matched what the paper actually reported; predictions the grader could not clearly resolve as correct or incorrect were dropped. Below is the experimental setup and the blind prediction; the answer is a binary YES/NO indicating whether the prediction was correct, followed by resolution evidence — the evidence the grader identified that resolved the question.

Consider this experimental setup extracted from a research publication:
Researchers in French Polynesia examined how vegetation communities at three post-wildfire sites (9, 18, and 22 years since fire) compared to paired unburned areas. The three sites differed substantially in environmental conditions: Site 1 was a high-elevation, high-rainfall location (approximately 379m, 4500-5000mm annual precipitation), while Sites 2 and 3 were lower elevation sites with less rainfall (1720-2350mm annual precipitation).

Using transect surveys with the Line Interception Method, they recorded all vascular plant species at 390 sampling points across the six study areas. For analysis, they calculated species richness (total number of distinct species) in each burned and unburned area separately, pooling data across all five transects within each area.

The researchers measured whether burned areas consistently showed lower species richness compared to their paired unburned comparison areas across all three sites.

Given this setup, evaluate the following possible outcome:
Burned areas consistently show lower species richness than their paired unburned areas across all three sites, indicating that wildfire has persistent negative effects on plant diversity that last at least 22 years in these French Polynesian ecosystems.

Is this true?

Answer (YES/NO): NO